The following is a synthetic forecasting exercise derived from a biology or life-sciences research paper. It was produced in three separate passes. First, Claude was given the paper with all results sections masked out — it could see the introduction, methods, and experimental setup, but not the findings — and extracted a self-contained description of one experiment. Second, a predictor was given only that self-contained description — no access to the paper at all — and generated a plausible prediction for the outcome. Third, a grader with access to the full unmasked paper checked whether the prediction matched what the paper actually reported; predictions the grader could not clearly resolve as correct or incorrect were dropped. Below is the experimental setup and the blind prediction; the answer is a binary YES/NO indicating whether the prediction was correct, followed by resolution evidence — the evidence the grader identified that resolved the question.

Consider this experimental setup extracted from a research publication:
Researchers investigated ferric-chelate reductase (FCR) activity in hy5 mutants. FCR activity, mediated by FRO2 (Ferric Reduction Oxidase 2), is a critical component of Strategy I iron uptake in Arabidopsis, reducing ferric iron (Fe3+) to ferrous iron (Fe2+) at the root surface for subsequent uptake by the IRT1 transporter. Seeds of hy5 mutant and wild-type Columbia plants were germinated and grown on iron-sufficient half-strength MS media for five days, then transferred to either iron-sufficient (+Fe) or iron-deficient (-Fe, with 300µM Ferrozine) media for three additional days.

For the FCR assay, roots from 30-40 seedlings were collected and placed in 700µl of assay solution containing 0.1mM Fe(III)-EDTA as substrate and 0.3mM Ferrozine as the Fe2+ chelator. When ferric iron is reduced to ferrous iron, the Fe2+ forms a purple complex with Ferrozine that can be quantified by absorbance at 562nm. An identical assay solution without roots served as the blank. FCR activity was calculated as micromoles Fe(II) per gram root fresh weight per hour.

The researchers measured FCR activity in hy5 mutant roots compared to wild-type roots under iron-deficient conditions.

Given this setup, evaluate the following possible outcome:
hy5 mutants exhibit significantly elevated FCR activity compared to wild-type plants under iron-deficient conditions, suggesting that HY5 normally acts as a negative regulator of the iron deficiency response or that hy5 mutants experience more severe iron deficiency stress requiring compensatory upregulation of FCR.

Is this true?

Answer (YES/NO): NO